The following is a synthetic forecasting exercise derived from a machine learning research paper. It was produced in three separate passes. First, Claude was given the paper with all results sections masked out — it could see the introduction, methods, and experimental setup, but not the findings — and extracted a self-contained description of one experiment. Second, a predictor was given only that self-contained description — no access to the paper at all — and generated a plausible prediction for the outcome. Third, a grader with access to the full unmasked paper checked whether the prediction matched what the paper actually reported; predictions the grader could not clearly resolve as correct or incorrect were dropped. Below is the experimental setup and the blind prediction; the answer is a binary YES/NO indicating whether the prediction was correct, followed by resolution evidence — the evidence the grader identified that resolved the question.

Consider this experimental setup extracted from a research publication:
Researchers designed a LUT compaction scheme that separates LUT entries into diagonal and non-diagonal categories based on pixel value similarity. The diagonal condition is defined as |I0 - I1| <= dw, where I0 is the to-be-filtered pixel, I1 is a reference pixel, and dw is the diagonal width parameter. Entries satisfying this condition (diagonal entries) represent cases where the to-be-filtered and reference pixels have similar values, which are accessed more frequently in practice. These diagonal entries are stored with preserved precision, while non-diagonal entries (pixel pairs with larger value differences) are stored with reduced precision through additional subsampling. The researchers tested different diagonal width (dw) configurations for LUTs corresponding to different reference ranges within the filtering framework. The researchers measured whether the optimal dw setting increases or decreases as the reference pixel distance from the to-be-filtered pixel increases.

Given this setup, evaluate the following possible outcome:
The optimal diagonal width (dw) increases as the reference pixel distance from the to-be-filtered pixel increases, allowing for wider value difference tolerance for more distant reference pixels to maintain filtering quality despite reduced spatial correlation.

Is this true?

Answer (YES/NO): YES